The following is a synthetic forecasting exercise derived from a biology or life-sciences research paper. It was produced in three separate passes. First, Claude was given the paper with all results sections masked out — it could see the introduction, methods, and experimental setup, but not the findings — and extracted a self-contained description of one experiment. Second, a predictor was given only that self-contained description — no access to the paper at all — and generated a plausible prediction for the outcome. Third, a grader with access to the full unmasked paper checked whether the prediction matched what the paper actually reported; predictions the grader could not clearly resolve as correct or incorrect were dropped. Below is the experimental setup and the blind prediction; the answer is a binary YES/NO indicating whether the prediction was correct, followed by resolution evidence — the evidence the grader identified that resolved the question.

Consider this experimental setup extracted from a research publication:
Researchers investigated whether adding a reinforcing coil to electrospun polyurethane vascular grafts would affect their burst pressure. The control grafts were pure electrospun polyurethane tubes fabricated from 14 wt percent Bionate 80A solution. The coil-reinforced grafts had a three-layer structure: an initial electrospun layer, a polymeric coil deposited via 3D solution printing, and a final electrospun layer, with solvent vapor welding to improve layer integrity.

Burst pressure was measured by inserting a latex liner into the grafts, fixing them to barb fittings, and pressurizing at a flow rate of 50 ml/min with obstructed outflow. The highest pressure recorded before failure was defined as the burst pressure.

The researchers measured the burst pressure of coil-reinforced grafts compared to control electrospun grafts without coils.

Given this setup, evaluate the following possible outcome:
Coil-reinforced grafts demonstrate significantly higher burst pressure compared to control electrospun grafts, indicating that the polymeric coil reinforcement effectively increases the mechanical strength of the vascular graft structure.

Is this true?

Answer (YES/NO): YES